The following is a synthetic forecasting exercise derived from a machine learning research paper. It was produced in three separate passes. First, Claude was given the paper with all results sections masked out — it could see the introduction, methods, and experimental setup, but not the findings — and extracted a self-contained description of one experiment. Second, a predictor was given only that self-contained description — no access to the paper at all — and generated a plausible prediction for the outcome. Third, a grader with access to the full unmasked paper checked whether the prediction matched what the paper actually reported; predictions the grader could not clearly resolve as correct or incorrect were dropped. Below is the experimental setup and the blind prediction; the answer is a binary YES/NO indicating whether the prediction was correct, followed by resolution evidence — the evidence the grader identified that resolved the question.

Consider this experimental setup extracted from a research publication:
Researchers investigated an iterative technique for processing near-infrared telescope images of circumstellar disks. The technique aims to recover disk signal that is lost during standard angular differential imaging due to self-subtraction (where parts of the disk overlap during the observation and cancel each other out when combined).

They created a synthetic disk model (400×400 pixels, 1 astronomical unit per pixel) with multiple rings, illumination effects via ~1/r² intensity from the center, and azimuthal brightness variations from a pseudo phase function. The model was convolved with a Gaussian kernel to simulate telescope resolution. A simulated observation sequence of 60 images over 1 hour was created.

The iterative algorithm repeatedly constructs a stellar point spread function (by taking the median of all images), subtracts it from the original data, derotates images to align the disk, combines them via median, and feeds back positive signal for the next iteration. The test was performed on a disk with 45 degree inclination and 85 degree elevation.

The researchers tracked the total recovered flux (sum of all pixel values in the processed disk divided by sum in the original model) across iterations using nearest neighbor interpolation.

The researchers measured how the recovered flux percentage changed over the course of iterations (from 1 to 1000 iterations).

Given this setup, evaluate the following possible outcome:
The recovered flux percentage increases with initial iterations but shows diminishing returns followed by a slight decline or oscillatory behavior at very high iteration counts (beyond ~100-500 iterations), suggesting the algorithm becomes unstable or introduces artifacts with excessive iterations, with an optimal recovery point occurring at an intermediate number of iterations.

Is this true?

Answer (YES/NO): NO